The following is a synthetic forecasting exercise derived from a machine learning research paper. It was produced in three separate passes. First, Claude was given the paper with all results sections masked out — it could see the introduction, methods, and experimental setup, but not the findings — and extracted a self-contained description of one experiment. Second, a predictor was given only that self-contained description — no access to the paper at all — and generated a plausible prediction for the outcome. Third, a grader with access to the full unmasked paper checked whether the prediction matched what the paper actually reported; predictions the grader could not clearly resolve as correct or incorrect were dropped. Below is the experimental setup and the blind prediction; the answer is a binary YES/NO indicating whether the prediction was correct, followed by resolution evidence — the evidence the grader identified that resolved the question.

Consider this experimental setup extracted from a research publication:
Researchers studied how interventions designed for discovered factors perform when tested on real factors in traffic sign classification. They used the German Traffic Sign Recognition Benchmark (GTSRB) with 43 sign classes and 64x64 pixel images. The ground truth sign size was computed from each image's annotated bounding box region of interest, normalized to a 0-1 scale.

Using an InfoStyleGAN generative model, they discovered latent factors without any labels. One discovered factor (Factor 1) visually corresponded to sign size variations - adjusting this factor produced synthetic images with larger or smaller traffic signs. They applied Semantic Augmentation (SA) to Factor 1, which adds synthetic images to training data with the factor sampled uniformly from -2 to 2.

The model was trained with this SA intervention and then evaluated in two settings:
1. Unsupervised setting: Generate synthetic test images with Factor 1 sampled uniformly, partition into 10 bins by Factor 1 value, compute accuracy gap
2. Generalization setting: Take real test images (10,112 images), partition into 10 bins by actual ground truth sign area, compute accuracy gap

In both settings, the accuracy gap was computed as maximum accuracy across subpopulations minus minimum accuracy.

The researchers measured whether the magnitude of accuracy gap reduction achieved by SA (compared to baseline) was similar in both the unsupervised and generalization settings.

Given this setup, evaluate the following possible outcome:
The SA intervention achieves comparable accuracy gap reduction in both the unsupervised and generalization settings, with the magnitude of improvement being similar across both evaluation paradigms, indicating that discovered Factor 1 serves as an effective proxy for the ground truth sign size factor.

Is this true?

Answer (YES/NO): NO